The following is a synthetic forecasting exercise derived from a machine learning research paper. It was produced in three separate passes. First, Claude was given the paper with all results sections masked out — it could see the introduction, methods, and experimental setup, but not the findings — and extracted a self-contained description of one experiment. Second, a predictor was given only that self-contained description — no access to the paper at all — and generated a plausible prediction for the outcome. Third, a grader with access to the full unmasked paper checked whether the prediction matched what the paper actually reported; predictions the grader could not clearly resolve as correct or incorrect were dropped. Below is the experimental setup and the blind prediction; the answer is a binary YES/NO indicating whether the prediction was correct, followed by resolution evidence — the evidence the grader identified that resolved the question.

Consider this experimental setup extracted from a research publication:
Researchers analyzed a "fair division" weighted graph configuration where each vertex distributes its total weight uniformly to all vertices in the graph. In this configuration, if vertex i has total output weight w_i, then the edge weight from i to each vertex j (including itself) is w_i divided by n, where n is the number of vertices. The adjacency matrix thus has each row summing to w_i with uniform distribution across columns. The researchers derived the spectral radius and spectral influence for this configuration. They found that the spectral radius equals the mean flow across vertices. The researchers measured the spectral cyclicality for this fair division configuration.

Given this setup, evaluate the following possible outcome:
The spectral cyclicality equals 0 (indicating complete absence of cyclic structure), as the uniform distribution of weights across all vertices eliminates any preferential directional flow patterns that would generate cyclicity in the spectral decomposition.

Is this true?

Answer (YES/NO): NO